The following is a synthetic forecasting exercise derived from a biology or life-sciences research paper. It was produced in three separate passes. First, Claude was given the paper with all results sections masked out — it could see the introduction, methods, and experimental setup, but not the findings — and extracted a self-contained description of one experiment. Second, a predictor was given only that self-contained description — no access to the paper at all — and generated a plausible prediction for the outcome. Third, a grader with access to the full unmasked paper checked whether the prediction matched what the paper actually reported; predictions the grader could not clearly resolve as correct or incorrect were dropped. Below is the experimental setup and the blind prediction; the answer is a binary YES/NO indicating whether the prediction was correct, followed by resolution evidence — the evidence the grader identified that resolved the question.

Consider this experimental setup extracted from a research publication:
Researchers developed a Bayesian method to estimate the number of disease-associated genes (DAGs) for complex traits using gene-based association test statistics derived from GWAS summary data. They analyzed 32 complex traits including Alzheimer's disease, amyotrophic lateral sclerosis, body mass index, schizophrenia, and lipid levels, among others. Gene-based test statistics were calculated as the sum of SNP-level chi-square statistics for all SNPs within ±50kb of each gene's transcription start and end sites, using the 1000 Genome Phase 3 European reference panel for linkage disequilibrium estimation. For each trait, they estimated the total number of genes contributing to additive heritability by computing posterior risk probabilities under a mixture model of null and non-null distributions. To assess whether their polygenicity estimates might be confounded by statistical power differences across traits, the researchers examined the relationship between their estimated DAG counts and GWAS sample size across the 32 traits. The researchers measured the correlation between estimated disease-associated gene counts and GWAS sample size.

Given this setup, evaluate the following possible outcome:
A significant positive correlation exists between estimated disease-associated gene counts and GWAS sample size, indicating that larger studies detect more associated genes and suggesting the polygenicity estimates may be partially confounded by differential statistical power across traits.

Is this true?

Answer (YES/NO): NO